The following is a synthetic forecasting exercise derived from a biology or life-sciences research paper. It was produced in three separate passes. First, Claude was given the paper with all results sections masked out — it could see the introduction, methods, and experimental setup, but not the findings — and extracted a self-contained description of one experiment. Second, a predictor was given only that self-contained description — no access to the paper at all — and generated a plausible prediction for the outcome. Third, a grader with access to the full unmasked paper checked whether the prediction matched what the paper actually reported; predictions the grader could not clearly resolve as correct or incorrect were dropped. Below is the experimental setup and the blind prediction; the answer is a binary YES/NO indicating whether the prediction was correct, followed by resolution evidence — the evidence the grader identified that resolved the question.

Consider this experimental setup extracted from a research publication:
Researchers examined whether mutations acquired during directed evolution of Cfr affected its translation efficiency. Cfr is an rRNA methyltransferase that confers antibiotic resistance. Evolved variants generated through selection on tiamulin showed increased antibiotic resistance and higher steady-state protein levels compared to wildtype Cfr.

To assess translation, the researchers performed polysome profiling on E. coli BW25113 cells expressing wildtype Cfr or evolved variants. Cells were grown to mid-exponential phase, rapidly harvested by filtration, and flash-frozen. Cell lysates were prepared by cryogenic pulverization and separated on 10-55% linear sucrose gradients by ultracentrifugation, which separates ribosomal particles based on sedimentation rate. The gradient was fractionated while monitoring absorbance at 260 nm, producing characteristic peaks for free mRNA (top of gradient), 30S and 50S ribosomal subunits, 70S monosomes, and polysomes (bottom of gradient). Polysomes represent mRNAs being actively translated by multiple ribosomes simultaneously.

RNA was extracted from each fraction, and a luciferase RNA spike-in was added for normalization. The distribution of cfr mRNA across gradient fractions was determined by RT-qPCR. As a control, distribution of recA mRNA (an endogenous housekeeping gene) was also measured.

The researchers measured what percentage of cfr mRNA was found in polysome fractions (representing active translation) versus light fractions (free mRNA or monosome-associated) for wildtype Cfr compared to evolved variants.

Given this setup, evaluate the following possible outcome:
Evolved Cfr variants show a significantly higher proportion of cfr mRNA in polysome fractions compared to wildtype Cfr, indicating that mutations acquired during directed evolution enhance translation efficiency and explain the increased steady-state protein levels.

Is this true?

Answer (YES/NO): YES